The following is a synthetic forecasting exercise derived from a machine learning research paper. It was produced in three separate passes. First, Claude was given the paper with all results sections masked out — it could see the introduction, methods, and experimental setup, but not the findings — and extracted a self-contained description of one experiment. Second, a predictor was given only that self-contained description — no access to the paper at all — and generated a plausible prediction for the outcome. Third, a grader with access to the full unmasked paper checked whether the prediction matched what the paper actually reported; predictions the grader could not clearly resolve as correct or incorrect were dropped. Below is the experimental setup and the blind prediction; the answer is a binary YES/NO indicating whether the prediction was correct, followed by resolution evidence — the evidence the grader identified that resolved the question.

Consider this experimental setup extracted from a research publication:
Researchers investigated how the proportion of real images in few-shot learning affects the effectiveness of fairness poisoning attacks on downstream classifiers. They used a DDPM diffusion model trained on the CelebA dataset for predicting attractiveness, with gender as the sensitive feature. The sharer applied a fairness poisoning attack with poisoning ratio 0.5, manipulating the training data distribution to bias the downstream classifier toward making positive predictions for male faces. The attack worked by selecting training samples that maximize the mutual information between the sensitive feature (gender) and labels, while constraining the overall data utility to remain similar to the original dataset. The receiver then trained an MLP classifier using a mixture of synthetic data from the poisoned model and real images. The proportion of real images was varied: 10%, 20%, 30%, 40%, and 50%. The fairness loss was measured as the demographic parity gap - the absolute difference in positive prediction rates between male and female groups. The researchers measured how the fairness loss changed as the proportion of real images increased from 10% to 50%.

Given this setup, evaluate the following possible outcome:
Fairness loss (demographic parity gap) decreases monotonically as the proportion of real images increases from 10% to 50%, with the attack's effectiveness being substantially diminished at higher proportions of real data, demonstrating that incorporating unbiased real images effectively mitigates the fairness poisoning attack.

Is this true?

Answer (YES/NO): YES